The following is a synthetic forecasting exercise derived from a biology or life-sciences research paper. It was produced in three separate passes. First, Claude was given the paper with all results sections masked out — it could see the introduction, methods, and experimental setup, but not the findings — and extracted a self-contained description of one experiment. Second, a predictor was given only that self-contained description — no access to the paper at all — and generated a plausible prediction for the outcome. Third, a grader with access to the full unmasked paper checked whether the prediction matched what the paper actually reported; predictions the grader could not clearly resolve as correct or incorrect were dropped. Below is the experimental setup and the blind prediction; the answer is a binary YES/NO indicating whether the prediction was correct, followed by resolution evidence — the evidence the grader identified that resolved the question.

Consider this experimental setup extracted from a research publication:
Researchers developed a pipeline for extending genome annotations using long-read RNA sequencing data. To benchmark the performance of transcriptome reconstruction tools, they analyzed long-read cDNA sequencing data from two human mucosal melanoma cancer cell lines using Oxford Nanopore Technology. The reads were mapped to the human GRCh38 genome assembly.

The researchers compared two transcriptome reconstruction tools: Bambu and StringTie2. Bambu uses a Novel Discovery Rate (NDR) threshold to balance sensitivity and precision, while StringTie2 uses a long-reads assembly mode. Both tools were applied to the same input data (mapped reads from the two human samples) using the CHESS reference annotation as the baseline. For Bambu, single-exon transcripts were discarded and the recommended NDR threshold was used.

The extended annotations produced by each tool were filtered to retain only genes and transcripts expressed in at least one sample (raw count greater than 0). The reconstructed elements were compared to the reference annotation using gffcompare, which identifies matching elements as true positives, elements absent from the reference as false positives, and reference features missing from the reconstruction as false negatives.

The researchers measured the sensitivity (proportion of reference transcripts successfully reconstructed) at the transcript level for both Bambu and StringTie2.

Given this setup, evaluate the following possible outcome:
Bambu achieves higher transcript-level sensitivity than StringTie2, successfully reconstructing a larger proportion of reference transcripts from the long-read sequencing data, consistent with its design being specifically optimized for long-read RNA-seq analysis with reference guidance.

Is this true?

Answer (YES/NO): YES